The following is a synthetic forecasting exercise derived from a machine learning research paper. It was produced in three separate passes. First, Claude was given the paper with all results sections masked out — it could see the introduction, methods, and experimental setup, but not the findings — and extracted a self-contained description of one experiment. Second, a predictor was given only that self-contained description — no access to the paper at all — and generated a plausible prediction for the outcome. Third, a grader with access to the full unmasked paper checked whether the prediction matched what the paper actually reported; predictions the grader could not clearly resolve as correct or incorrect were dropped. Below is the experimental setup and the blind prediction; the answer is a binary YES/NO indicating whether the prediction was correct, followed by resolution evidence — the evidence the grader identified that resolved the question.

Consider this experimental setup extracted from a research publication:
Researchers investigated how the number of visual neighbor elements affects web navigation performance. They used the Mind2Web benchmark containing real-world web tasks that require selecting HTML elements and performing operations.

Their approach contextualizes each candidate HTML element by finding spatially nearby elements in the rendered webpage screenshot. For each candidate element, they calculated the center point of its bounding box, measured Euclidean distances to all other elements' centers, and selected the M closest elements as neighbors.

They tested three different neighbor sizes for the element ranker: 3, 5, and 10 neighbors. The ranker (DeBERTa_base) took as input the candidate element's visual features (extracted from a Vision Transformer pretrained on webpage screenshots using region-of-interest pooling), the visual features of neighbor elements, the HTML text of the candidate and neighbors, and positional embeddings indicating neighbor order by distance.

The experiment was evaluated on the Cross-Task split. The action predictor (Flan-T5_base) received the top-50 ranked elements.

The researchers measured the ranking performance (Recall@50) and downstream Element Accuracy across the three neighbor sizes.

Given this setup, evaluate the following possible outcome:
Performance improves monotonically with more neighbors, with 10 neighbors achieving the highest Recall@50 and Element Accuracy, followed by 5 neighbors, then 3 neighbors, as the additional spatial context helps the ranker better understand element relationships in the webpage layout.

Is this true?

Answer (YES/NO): NO